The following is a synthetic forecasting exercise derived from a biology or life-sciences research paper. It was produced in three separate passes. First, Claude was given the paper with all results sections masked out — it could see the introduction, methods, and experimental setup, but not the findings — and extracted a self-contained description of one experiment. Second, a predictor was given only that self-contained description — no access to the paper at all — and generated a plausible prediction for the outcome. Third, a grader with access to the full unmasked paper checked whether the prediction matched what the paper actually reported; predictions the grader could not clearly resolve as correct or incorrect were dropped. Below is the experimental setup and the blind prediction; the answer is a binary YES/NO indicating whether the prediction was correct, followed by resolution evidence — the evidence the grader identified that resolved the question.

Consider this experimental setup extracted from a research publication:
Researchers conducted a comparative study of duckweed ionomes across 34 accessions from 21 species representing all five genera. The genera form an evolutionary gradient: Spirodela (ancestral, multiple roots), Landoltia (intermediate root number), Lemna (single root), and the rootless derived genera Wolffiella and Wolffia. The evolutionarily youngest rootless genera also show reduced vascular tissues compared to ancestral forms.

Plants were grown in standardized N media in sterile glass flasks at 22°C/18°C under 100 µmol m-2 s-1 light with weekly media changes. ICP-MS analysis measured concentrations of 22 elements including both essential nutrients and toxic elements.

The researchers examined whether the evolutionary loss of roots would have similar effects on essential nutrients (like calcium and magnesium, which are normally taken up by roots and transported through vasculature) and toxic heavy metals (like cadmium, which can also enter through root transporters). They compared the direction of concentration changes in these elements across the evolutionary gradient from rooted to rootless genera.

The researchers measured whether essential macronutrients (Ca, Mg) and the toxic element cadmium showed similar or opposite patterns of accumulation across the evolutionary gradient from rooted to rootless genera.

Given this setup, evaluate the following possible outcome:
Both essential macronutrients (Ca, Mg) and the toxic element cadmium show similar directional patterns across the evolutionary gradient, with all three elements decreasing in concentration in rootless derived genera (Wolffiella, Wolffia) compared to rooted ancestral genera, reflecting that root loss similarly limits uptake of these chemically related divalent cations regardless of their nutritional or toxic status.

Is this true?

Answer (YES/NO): NO